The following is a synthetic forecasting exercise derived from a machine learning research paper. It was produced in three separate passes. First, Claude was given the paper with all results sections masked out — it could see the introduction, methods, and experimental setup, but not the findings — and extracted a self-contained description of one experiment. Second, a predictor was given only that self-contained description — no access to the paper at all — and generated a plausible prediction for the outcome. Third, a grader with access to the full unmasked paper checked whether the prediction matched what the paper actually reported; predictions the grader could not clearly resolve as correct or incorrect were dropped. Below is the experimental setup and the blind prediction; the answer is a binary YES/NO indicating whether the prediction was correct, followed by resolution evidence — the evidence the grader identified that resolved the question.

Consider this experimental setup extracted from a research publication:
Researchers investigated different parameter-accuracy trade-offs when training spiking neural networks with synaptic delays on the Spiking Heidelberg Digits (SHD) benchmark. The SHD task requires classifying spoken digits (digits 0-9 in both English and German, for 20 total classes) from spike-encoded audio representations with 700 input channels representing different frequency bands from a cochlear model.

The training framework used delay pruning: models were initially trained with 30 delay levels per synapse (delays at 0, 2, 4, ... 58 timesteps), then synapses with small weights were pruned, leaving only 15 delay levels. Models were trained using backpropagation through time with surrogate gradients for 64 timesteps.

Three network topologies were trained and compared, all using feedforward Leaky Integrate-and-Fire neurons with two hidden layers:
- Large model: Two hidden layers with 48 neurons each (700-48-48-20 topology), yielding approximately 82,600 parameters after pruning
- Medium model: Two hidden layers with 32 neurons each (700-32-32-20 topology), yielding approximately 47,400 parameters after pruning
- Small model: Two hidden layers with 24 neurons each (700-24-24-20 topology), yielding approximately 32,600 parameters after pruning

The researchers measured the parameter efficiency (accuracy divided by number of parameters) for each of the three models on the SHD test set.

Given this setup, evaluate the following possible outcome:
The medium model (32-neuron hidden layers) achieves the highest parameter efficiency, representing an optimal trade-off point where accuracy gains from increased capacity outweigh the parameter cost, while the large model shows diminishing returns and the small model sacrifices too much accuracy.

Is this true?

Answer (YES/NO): NO